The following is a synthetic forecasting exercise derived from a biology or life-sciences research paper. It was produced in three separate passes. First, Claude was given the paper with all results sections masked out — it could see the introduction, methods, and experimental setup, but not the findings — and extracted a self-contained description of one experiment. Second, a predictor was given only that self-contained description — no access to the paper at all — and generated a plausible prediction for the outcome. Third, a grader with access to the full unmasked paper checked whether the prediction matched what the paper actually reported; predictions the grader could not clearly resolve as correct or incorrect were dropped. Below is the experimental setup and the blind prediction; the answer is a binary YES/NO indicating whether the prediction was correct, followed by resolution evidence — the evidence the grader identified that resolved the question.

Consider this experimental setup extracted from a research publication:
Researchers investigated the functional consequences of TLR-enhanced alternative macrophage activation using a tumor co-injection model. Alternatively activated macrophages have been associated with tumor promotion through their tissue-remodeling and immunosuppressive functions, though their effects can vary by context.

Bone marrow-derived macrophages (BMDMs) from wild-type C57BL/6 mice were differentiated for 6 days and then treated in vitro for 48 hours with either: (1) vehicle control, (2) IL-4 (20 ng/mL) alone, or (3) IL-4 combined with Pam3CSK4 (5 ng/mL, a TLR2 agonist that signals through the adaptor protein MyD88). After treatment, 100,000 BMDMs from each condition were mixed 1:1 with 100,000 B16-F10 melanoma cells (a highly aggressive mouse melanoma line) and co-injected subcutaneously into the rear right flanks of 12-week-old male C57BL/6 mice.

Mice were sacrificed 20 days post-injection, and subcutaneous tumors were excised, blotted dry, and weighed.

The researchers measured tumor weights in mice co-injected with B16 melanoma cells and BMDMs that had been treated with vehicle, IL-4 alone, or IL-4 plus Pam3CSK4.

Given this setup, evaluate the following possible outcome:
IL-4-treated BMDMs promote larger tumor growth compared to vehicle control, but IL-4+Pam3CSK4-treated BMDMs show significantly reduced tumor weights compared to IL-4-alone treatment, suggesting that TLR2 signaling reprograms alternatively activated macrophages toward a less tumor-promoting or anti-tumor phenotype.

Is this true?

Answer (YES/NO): NO